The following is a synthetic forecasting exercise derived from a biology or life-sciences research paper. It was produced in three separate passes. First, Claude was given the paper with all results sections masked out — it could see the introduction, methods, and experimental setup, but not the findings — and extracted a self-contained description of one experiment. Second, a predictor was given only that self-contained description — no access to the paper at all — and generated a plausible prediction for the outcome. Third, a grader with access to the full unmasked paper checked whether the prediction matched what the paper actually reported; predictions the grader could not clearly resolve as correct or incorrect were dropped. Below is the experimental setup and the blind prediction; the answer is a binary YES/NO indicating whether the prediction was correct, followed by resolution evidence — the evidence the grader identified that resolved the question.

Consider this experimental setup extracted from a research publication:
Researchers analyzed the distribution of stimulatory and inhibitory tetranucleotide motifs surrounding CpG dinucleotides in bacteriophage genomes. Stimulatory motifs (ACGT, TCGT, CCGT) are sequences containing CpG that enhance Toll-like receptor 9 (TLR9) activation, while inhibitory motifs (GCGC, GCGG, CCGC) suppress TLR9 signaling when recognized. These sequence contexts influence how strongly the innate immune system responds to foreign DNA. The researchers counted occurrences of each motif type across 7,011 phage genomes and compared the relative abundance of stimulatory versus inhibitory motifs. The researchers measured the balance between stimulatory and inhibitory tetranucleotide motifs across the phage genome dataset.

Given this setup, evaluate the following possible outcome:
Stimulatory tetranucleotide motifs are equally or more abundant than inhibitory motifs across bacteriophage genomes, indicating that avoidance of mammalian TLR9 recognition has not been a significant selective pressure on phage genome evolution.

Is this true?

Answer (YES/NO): YES